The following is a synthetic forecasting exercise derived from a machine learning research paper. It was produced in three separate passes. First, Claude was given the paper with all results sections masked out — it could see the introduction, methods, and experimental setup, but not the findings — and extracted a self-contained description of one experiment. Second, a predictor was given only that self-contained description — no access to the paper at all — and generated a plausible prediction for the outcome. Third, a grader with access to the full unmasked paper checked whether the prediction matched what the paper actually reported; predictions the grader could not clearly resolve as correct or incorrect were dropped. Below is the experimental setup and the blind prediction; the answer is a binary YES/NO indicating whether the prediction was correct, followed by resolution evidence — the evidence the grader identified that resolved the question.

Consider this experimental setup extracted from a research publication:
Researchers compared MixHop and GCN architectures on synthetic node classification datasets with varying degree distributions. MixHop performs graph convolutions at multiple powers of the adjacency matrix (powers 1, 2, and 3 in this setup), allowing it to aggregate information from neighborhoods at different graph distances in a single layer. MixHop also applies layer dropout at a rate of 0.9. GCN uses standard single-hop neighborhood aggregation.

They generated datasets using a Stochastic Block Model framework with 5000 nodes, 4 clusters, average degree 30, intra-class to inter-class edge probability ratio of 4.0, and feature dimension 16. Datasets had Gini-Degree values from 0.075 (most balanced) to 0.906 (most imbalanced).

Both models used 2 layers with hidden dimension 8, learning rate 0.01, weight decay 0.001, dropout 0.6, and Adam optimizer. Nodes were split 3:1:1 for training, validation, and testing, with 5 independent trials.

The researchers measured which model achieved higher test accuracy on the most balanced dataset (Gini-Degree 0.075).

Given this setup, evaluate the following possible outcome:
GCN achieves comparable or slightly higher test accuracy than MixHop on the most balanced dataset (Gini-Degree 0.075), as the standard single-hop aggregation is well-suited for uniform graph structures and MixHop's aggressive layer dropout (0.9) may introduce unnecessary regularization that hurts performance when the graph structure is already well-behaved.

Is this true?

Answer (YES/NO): NO